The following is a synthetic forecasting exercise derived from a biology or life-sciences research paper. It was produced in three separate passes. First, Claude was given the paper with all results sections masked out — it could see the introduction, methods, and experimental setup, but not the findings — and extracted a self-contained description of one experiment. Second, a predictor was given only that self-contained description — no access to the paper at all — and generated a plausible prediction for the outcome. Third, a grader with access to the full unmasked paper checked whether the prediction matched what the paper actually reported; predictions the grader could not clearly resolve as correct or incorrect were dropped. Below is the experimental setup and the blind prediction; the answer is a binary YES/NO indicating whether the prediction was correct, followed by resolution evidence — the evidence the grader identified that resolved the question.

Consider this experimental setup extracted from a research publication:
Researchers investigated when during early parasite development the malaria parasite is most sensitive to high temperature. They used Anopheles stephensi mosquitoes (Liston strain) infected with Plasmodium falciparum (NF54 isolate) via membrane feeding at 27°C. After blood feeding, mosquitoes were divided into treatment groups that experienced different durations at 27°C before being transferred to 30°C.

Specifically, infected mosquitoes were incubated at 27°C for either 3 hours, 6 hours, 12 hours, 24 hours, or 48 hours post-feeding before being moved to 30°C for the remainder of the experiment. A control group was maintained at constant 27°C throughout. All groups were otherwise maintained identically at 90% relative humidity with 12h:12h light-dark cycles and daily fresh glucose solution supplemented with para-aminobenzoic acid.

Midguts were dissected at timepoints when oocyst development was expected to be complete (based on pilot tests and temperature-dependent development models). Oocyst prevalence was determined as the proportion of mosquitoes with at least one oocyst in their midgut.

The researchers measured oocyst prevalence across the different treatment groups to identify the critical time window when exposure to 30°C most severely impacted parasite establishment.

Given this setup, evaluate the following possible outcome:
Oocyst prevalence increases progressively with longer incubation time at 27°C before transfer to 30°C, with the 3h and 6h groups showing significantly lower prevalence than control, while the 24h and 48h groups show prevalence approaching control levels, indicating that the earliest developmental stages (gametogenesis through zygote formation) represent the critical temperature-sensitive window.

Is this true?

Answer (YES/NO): NO